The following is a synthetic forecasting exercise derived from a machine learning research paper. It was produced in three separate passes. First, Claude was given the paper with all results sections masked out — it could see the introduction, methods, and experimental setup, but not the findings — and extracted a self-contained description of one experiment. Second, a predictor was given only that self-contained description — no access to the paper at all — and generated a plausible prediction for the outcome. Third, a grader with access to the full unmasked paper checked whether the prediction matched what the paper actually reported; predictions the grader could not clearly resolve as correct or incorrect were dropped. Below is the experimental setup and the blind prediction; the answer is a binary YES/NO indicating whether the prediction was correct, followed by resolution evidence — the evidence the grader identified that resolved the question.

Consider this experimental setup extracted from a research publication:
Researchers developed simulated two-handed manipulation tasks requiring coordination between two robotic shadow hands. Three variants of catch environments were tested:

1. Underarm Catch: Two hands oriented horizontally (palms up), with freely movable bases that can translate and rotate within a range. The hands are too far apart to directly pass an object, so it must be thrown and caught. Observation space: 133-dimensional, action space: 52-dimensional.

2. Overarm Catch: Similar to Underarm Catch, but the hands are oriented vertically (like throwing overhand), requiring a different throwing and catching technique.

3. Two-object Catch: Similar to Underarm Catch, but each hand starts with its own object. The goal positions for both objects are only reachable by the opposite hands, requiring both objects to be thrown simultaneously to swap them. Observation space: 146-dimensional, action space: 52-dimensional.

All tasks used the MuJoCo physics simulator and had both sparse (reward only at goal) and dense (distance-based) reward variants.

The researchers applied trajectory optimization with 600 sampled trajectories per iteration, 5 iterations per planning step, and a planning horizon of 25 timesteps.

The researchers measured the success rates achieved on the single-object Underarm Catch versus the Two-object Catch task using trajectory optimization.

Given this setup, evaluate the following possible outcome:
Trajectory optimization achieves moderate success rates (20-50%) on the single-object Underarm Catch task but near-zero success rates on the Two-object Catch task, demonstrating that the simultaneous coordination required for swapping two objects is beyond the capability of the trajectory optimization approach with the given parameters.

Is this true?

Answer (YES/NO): NO